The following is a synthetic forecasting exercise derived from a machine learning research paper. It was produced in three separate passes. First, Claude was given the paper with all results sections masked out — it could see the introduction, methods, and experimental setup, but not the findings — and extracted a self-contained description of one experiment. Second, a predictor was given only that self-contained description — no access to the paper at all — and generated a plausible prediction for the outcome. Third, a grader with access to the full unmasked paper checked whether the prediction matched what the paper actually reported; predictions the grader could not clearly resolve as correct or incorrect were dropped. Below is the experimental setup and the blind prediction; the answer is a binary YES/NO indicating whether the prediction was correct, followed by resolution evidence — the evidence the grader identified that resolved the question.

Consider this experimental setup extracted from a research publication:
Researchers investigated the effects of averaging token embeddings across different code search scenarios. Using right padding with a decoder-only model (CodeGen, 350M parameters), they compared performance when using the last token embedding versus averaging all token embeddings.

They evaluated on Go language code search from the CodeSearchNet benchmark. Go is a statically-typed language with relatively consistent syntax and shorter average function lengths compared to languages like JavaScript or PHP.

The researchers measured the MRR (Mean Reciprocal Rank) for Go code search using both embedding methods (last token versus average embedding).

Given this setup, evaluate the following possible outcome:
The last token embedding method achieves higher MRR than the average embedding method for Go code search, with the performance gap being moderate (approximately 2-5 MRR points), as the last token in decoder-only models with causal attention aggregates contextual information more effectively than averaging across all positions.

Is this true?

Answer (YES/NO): NO